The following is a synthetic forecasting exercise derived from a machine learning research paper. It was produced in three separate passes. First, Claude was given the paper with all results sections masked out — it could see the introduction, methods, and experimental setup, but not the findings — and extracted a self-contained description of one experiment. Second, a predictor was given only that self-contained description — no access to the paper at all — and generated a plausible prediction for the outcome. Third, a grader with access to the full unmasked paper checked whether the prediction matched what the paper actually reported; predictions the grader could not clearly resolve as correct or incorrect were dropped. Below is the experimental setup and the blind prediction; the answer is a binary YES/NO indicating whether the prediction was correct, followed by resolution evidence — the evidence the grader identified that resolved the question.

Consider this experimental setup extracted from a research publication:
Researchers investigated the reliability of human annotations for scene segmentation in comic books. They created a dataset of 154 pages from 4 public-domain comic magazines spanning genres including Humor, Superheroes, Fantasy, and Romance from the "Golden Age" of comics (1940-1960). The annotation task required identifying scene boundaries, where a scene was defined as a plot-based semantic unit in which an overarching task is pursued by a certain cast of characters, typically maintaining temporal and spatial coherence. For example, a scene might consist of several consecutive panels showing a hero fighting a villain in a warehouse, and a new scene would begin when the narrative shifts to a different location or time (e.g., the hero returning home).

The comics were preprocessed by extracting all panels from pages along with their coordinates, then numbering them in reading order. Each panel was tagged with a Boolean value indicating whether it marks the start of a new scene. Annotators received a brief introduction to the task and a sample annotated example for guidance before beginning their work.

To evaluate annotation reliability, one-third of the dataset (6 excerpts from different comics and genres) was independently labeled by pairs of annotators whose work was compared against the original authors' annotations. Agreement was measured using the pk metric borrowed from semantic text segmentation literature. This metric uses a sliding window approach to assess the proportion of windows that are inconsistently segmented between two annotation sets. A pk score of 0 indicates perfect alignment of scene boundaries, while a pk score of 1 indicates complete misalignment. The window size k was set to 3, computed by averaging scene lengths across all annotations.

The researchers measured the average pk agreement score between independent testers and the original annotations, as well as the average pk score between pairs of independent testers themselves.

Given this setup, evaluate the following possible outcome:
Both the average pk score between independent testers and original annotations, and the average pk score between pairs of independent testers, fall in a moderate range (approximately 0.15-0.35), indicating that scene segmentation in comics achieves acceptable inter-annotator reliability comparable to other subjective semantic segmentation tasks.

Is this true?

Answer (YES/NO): YES